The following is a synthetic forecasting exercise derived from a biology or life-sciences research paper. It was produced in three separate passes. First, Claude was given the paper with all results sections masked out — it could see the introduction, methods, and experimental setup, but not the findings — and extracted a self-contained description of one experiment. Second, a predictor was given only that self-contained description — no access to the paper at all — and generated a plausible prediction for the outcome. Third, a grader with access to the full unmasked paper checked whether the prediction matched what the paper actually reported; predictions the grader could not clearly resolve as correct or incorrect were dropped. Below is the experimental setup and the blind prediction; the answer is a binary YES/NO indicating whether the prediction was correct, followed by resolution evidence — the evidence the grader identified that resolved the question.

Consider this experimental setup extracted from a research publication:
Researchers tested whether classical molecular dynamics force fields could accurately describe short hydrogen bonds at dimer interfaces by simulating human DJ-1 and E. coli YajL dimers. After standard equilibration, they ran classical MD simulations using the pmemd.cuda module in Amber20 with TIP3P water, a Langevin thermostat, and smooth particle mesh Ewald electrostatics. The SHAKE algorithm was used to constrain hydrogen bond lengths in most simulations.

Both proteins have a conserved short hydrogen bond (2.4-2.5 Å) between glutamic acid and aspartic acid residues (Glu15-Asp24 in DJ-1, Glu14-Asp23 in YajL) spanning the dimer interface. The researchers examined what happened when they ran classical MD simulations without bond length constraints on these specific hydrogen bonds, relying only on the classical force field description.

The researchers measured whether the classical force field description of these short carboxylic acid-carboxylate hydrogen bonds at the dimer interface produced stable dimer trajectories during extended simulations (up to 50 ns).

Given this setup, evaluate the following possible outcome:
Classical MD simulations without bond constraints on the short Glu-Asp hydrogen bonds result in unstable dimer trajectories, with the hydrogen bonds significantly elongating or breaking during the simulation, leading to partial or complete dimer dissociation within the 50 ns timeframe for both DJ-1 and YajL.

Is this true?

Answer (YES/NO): YES